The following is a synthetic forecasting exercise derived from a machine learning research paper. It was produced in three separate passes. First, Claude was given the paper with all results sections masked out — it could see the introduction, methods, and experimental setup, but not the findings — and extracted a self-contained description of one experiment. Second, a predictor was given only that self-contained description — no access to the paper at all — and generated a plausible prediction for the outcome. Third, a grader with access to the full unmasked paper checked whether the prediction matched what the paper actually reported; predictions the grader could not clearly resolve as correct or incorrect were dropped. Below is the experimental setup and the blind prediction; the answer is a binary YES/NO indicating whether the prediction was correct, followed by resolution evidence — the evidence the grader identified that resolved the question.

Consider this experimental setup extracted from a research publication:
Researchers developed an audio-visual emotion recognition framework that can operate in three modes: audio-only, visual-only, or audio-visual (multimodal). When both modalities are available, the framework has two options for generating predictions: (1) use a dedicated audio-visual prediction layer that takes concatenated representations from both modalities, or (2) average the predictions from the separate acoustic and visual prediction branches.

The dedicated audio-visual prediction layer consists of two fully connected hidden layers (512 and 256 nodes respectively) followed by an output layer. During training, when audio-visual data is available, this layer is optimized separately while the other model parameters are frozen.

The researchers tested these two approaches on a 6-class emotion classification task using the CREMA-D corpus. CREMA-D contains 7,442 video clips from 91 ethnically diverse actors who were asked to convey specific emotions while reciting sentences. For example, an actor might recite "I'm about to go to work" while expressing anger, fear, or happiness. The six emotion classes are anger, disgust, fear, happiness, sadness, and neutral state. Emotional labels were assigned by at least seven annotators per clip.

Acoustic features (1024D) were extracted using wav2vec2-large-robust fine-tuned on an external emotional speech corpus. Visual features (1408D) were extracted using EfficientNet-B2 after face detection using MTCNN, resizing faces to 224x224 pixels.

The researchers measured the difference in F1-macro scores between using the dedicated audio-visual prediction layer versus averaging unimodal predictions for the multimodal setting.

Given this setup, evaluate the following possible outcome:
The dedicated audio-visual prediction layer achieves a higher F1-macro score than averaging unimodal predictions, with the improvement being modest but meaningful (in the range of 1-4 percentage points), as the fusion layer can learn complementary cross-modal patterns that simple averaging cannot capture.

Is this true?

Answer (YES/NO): YES